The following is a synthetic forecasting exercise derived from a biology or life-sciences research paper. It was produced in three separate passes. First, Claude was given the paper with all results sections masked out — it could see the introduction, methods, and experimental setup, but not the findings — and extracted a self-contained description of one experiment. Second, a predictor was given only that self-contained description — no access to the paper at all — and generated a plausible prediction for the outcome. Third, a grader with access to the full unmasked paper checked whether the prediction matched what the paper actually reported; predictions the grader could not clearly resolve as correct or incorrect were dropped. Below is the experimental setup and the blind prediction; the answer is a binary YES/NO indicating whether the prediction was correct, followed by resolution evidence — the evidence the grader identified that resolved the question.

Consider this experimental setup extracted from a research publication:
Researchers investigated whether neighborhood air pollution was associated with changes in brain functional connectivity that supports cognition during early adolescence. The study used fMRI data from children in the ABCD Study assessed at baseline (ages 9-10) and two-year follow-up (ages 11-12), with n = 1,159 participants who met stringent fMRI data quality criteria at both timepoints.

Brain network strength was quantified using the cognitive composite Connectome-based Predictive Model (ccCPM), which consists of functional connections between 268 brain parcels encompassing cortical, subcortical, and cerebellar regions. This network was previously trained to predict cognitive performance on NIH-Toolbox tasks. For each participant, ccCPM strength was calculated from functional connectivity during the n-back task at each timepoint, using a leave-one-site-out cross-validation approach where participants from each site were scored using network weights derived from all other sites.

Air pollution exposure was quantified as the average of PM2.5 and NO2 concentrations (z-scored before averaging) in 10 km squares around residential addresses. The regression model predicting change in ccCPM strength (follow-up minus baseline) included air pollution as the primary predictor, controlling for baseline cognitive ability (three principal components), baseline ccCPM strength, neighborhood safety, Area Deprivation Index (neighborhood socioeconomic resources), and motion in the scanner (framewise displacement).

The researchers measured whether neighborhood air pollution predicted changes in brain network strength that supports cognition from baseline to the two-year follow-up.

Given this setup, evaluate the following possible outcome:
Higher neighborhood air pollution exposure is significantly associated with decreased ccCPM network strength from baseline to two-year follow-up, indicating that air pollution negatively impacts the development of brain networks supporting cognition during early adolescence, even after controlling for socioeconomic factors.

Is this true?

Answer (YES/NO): YES